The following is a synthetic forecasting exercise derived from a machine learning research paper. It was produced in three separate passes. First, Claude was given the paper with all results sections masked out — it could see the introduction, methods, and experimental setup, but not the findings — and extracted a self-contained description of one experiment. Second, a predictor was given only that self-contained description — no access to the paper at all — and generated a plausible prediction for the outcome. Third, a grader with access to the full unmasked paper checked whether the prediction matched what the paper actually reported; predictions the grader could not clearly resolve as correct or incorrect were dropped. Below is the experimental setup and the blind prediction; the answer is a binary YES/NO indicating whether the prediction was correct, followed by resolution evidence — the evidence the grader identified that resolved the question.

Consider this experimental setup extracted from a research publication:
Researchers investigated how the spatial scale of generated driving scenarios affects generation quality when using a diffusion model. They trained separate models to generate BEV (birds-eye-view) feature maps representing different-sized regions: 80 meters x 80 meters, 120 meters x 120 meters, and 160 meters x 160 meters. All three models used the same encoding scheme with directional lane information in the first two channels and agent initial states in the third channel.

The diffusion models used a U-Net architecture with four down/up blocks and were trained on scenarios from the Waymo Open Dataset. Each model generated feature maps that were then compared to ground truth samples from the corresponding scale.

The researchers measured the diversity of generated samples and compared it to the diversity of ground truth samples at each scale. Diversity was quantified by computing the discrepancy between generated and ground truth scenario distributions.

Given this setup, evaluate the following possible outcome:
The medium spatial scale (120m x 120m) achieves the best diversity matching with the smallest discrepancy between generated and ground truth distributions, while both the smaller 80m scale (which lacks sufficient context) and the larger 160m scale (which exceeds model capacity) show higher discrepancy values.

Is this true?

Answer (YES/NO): NO